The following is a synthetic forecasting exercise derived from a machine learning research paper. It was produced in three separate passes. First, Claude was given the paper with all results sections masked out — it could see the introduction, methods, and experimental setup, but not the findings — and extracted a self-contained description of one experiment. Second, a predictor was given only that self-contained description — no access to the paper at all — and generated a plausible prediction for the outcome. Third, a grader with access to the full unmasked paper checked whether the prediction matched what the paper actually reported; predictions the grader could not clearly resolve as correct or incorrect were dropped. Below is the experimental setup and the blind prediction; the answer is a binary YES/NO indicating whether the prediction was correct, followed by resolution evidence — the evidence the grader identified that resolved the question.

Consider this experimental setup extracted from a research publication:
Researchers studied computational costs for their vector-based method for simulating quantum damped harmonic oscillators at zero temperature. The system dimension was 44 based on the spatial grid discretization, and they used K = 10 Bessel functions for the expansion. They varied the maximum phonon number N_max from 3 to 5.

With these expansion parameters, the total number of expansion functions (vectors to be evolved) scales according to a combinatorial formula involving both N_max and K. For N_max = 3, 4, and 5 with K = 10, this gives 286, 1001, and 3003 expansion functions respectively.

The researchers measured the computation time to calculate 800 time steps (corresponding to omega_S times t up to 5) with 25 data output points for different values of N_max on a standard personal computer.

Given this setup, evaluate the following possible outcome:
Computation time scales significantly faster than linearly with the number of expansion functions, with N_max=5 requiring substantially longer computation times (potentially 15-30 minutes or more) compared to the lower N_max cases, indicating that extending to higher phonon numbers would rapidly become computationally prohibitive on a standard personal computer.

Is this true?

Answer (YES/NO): NO